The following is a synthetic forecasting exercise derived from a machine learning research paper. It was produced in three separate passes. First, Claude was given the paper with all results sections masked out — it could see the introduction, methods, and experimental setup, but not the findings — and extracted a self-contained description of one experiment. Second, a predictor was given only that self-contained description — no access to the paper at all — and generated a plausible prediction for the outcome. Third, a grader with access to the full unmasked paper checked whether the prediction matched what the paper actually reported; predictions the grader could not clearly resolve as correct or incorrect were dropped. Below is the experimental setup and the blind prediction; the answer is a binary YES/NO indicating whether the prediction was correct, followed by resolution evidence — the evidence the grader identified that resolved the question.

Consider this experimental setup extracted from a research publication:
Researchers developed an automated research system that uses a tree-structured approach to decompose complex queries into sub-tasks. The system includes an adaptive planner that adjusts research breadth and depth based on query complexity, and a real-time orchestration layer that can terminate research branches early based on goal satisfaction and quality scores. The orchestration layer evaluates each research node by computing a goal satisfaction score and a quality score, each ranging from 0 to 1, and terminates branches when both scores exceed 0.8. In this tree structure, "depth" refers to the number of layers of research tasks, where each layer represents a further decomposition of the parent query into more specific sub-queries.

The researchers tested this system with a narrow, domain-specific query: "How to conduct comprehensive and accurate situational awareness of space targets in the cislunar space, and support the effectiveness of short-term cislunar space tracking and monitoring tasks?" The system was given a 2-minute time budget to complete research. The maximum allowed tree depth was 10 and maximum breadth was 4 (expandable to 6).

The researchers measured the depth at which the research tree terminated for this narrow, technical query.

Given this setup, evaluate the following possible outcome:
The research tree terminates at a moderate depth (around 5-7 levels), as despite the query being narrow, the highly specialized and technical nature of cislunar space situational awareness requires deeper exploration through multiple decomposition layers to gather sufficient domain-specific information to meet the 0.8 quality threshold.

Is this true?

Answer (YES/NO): NO